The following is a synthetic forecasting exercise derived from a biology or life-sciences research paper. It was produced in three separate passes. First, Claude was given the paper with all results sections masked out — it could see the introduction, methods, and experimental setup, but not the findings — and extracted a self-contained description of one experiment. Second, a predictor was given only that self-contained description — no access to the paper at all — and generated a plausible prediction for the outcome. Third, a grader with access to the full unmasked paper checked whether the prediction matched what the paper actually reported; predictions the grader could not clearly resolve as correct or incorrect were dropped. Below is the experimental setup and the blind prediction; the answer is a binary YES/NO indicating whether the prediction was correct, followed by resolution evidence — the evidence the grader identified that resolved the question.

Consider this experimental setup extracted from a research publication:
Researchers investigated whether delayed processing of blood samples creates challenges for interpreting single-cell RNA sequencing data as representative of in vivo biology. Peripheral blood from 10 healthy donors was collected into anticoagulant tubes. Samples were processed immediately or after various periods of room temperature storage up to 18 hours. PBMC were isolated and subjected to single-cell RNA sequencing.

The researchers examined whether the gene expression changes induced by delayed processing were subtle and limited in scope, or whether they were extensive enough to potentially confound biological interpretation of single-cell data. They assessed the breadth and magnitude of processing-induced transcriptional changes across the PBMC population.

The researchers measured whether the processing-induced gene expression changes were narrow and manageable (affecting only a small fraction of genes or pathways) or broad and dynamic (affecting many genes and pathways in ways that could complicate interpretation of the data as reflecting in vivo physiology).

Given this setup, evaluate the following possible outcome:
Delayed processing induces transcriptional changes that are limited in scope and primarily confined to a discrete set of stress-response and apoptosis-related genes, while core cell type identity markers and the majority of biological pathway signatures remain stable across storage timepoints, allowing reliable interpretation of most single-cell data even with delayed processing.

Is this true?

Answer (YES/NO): NO